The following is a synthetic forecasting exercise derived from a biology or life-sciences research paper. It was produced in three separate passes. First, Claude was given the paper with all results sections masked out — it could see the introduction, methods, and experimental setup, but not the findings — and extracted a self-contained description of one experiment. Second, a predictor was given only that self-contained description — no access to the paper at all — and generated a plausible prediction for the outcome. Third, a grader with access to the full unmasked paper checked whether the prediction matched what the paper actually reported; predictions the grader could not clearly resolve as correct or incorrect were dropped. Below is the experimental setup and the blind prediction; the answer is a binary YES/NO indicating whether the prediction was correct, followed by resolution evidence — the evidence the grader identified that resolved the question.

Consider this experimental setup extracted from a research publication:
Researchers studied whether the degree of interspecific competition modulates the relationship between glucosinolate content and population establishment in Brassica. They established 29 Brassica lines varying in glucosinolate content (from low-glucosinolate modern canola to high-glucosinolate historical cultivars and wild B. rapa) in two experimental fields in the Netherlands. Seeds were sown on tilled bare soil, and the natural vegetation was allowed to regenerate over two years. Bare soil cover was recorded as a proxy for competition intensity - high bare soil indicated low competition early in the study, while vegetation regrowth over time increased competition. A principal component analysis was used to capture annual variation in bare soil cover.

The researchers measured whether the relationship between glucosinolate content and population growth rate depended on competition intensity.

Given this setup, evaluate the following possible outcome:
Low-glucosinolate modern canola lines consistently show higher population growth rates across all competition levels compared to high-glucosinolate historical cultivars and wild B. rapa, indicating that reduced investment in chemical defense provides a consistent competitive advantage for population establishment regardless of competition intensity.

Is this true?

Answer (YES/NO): NO